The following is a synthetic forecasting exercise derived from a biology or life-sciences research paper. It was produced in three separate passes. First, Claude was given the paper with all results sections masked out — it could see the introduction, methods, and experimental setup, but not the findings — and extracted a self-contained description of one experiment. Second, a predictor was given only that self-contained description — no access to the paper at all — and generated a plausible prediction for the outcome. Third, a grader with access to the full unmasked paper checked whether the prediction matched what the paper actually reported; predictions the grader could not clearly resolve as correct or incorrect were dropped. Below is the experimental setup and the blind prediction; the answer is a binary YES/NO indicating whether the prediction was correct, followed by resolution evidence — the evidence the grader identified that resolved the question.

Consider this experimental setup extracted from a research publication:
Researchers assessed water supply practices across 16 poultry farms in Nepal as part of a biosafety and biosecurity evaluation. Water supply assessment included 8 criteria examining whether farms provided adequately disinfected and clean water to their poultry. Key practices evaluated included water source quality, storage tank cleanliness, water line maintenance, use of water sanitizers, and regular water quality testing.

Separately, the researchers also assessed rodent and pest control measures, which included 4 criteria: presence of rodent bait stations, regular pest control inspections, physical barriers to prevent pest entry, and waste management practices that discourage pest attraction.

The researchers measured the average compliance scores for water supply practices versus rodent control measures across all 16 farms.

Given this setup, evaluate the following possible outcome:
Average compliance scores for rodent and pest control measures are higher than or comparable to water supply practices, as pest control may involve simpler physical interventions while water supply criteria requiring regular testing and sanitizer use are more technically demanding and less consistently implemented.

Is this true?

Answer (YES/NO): NO